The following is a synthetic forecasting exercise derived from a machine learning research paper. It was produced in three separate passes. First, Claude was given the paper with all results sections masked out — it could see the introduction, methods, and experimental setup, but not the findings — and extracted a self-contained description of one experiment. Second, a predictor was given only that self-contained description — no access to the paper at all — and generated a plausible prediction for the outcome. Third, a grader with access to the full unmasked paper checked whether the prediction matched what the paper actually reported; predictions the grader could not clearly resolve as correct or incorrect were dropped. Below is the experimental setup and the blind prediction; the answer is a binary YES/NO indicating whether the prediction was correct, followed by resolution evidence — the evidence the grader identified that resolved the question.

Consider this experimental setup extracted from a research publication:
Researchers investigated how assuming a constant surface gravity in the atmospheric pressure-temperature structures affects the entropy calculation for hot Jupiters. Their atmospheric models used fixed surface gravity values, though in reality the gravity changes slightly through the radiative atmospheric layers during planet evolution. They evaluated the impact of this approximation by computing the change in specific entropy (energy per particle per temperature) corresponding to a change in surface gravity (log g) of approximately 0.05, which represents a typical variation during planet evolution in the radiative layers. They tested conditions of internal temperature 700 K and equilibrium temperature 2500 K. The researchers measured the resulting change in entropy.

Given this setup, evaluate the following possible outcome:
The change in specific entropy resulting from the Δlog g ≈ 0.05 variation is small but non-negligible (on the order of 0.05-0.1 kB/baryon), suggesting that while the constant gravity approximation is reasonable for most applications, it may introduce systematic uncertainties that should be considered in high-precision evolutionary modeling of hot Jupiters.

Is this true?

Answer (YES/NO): NO